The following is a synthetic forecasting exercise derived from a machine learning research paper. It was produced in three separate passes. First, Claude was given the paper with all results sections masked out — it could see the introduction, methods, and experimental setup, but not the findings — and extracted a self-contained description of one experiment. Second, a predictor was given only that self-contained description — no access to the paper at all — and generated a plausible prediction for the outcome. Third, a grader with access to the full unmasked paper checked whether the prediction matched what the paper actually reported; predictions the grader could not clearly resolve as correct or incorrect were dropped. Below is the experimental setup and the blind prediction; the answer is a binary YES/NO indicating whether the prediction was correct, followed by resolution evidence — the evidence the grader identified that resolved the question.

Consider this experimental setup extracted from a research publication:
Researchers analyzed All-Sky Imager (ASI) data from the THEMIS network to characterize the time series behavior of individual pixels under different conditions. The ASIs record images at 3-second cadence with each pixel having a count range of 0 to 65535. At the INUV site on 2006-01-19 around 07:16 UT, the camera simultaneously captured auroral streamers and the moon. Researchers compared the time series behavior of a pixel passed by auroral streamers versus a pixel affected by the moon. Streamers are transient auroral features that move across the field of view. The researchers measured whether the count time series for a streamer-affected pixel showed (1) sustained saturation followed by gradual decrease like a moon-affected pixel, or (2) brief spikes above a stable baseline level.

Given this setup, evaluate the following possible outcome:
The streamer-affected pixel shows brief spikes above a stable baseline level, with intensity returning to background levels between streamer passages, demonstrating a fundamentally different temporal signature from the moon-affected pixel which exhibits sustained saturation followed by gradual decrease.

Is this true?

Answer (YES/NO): YES